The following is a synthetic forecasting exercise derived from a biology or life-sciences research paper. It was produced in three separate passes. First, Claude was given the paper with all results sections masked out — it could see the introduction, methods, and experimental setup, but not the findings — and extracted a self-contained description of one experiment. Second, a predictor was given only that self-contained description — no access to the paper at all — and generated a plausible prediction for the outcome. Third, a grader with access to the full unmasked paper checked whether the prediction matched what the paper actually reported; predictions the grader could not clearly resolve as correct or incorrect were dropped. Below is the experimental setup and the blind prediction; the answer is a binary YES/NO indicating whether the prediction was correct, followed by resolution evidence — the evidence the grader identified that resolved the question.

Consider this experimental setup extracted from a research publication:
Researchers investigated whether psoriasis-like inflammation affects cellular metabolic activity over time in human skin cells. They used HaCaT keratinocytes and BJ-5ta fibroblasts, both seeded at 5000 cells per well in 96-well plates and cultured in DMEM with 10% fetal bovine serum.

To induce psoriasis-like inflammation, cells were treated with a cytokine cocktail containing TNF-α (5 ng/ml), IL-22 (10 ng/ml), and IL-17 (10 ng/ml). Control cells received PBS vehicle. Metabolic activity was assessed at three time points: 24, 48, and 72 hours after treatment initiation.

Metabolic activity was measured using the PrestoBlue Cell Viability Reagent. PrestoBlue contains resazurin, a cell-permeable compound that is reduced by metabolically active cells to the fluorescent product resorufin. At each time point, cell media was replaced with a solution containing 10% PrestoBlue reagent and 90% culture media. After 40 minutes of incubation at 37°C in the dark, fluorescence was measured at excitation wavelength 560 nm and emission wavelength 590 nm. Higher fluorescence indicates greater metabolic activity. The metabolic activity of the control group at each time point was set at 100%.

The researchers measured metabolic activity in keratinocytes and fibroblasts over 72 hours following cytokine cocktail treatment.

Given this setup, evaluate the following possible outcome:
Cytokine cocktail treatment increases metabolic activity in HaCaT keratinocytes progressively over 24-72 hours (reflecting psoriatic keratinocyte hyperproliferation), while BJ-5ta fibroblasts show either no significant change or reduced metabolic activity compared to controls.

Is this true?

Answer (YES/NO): NO